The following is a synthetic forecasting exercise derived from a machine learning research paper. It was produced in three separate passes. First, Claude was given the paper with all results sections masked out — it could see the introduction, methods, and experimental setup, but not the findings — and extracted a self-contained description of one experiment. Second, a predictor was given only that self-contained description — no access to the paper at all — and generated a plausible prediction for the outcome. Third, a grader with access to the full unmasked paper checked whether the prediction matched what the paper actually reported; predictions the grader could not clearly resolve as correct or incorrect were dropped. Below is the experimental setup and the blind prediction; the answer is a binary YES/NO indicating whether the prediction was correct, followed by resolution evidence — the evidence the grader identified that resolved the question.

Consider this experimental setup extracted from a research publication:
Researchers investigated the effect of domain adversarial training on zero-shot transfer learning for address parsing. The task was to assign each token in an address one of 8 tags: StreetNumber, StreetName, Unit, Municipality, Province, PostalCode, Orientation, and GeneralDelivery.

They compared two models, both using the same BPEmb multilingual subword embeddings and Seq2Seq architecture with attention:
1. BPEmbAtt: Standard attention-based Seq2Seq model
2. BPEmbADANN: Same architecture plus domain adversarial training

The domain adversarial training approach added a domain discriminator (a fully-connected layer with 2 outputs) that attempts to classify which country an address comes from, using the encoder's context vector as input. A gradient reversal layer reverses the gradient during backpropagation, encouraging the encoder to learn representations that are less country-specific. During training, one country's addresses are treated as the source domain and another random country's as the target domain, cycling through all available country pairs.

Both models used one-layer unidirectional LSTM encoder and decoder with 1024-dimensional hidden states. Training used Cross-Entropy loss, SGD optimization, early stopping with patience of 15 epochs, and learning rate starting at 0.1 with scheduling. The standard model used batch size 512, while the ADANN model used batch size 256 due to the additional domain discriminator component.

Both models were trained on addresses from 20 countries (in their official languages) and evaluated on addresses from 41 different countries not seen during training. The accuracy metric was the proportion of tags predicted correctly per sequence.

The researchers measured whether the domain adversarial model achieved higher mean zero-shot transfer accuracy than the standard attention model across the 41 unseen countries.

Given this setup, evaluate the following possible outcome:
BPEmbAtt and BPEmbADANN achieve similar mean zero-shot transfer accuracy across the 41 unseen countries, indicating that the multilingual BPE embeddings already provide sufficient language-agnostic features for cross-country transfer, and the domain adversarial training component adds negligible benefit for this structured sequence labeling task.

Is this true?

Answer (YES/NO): YES